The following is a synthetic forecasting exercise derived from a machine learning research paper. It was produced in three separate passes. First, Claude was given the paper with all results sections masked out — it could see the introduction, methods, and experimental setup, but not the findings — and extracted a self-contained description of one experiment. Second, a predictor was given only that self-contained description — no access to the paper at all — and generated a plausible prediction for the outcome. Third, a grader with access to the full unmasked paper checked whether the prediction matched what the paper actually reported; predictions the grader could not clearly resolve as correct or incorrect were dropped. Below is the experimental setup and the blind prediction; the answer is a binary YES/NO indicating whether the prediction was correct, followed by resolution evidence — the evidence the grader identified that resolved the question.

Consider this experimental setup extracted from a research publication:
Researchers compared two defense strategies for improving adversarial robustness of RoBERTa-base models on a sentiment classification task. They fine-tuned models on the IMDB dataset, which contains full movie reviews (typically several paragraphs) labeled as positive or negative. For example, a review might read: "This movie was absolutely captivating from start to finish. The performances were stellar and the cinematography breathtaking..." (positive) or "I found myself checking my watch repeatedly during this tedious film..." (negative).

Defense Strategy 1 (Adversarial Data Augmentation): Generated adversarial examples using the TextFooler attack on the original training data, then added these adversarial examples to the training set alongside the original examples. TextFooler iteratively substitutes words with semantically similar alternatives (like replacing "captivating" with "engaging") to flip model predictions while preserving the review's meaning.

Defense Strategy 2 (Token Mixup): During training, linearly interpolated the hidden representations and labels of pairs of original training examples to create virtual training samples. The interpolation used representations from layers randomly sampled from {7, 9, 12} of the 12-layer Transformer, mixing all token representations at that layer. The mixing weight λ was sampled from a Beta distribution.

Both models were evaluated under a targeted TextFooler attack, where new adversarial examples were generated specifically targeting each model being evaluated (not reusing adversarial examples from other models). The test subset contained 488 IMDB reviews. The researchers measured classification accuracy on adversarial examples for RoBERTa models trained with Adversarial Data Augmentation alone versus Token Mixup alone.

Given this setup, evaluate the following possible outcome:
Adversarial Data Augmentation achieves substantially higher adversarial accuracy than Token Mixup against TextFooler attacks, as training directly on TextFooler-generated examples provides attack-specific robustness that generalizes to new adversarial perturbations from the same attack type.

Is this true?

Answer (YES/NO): NO